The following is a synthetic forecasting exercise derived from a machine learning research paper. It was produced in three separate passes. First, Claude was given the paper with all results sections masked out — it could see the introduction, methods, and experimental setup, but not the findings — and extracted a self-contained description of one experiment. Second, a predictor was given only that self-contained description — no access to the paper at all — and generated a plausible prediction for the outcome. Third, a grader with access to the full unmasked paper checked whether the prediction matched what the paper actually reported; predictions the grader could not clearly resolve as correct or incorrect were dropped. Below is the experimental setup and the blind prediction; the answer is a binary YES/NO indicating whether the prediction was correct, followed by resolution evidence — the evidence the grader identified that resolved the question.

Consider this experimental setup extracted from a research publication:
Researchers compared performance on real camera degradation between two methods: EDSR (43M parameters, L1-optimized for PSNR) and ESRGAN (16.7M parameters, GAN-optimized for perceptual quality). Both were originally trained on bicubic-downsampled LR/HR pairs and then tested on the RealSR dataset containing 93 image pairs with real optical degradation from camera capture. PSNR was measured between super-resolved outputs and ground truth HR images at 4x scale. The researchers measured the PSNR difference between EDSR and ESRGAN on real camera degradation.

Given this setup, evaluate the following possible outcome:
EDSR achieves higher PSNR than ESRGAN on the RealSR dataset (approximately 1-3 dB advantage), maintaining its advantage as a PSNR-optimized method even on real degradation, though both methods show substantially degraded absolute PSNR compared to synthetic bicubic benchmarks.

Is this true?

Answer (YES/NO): NO